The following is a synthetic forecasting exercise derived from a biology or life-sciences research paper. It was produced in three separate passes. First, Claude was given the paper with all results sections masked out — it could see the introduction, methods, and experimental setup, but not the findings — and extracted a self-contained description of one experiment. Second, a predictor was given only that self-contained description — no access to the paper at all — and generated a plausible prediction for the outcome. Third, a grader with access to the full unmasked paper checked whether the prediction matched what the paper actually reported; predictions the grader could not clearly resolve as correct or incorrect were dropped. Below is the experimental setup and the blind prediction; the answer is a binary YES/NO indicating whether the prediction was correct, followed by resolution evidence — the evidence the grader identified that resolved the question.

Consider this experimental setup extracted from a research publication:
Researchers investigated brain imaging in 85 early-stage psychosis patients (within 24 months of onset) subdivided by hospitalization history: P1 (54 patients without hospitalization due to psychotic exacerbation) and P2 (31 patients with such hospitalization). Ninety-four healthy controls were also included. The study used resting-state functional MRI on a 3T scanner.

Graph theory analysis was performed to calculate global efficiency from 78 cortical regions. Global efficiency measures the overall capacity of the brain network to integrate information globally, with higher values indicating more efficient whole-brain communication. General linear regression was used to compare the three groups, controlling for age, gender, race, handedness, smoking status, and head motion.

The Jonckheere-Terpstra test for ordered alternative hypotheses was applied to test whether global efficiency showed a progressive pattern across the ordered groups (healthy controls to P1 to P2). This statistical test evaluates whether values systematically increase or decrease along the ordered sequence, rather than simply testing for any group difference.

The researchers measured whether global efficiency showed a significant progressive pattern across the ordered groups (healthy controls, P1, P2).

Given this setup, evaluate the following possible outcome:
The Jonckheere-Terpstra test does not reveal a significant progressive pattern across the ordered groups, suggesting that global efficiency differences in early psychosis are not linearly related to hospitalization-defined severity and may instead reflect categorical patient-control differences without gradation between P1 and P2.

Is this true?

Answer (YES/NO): NO